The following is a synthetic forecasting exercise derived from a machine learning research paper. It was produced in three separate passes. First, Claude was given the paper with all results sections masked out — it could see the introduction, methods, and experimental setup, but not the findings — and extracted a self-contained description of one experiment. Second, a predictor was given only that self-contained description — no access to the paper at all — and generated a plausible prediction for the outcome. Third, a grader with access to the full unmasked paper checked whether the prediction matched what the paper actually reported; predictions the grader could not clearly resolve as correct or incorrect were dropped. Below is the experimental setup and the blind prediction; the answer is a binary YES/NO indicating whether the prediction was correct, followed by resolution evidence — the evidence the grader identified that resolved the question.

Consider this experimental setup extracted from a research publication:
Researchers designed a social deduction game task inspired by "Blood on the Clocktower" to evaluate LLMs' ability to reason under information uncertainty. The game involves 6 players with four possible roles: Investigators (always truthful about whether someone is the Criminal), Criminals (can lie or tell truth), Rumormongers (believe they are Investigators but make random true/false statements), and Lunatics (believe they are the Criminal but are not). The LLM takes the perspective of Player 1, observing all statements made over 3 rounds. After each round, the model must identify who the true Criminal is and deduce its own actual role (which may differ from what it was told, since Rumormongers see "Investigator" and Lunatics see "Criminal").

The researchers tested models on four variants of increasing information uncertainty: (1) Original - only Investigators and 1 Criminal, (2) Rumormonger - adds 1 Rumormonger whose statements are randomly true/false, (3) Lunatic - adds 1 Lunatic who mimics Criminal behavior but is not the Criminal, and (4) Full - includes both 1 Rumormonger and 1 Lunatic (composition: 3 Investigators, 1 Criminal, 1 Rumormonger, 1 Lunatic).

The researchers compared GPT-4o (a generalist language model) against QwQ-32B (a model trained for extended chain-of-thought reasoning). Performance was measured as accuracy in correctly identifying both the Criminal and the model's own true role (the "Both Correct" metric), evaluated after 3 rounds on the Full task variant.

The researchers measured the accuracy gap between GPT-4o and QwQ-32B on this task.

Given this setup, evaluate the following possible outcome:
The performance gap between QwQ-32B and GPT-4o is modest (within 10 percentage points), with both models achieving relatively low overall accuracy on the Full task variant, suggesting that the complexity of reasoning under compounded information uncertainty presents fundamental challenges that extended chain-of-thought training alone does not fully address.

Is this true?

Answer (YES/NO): NO